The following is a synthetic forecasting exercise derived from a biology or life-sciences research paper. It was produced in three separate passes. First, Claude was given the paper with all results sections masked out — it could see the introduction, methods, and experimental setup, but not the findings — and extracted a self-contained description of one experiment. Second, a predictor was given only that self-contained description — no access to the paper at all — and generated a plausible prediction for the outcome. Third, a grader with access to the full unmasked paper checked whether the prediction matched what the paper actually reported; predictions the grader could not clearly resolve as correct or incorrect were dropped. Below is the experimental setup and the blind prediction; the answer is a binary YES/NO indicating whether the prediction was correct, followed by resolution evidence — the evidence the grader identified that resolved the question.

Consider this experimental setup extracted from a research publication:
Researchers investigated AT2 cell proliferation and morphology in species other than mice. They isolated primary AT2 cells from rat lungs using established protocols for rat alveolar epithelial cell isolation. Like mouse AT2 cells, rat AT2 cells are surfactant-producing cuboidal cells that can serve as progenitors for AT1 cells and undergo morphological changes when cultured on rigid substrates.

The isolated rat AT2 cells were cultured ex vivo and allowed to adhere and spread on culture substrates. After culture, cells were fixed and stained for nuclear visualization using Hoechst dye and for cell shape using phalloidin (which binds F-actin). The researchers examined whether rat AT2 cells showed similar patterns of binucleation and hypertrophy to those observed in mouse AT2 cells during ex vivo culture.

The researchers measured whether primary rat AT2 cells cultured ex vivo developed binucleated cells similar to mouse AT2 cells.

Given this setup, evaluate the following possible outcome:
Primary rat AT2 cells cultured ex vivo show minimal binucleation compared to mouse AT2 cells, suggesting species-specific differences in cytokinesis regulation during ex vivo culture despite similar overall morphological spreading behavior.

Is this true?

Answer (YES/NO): NO